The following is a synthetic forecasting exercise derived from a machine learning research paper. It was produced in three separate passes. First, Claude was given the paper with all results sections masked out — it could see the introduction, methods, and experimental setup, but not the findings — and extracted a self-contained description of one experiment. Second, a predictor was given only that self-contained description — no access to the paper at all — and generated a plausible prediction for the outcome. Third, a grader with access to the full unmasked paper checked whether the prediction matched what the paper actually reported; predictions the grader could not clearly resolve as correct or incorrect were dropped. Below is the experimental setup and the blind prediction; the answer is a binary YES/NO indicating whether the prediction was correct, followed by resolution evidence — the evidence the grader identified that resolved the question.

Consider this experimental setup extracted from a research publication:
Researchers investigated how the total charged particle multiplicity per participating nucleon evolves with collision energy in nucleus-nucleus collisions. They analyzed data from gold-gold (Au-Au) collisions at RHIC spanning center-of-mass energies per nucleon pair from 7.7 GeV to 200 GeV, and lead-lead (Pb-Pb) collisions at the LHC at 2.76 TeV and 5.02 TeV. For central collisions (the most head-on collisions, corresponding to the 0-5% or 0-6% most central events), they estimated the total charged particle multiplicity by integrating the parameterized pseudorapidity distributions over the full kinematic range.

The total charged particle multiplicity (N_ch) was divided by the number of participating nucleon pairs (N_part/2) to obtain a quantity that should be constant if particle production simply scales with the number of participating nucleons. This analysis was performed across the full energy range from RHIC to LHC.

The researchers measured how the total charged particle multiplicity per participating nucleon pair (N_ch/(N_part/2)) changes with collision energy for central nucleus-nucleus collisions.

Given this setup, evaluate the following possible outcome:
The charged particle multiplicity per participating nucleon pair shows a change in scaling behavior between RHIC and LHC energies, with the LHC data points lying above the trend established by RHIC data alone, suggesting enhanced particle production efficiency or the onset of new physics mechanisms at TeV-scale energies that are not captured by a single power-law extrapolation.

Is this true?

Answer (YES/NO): YES